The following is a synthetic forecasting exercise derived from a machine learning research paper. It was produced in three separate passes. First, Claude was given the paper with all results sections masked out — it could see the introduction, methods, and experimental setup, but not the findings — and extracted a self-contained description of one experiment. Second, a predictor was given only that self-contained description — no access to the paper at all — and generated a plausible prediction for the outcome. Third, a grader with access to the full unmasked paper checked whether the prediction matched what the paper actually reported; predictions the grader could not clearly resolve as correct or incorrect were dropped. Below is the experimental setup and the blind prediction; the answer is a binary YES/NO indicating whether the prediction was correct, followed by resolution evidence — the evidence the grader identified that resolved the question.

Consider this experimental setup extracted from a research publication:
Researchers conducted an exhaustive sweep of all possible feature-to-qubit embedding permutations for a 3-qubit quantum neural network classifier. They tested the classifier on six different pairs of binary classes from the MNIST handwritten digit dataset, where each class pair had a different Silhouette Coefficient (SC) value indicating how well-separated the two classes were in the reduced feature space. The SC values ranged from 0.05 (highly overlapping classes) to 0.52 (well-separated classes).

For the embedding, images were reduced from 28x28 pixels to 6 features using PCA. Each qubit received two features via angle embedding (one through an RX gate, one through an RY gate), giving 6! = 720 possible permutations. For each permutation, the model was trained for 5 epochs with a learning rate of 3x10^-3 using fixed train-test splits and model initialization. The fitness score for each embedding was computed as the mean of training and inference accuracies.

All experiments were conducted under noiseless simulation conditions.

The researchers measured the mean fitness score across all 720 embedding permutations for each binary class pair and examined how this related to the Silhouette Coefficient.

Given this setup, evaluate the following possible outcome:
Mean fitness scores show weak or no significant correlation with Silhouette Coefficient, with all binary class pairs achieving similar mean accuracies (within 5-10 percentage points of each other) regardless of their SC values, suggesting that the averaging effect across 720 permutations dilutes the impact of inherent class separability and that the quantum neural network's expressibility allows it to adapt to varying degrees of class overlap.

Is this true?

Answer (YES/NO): NO